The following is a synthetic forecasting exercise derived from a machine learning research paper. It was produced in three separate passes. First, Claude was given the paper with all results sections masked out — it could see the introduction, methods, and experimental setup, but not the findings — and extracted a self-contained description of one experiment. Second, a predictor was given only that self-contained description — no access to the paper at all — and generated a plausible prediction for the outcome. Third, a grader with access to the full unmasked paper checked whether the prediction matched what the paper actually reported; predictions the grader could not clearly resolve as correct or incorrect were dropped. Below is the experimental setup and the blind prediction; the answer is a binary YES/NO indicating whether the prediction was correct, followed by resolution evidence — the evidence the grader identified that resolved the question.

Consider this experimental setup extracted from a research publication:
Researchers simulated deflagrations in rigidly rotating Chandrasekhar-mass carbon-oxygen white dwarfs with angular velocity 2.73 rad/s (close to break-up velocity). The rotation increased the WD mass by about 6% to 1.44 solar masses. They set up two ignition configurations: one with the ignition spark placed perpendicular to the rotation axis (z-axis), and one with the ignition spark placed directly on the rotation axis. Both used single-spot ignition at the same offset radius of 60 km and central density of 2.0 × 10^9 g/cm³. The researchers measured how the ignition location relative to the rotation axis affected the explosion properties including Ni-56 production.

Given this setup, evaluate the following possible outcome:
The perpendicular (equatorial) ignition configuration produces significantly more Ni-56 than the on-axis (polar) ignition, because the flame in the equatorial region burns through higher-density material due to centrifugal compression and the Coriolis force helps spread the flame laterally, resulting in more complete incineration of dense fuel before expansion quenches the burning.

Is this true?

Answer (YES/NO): NO